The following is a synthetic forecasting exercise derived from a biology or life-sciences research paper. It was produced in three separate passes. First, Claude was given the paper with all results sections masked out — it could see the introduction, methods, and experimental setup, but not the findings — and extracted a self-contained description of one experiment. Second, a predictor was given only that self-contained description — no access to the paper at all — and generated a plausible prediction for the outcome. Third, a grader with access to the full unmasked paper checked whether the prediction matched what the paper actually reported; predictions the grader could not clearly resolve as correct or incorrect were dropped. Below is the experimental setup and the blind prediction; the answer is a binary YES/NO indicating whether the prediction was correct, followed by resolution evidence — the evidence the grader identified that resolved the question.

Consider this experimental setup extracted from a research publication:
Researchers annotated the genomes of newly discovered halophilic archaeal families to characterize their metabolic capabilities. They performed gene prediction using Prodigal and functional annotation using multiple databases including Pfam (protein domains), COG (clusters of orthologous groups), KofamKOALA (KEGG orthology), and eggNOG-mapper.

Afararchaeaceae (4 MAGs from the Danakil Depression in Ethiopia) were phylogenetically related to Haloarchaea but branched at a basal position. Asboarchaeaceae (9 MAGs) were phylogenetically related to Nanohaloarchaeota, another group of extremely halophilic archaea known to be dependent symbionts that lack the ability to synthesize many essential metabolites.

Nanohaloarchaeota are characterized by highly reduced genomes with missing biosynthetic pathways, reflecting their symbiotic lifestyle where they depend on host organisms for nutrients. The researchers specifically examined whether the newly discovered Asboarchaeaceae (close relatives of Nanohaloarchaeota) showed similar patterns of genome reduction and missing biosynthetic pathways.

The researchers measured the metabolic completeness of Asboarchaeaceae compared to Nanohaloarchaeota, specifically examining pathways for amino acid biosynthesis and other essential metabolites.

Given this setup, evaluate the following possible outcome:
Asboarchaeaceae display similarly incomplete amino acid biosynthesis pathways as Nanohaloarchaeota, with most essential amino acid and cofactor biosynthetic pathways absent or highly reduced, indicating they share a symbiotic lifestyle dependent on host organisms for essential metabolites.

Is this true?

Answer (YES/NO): YES